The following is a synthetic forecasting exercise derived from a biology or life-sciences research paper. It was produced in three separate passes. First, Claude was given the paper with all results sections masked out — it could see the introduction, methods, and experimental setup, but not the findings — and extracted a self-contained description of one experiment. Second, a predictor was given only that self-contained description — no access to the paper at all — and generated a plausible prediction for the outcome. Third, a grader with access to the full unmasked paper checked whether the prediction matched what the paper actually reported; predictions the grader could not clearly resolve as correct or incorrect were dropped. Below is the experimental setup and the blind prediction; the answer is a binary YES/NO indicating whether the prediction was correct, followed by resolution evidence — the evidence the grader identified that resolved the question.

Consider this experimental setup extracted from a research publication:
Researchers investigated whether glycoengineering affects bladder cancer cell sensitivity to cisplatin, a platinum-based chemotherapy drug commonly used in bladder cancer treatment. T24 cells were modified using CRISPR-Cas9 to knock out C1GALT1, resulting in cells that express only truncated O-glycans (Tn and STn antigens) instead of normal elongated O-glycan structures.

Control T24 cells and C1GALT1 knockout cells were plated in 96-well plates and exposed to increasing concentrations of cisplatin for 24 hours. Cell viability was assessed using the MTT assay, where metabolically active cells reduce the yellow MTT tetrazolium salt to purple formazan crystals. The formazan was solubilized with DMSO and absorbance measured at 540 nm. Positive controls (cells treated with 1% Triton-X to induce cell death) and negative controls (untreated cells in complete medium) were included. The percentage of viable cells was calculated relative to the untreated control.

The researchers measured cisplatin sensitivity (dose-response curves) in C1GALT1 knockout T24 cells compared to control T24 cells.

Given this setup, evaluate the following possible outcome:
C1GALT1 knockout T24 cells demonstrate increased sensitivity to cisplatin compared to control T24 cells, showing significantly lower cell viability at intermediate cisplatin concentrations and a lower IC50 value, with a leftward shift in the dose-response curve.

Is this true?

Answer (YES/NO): NO